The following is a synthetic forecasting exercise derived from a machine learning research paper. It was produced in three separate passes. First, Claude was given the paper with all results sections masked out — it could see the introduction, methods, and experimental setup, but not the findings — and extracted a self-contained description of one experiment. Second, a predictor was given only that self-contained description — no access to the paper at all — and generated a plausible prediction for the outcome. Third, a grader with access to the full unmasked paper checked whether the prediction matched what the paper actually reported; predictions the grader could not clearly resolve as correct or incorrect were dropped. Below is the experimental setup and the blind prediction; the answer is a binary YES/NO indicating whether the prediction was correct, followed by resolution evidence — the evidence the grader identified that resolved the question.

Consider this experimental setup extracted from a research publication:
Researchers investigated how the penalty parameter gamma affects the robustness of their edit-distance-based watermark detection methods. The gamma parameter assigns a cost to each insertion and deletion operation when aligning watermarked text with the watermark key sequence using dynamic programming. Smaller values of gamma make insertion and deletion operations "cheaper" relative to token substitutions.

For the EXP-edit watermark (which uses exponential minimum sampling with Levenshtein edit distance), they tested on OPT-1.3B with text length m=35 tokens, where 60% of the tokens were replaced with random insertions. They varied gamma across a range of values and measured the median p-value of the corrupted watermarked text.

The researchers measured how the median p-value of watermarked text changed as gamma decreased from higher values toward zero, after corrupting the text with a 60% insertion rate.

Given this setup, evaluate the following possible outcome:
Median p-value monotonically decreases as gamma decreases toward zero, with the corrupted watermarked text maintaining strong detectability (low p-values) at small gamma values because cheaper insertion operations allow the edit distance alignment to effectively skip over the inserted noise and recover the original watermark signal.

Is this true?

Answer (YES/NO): NO